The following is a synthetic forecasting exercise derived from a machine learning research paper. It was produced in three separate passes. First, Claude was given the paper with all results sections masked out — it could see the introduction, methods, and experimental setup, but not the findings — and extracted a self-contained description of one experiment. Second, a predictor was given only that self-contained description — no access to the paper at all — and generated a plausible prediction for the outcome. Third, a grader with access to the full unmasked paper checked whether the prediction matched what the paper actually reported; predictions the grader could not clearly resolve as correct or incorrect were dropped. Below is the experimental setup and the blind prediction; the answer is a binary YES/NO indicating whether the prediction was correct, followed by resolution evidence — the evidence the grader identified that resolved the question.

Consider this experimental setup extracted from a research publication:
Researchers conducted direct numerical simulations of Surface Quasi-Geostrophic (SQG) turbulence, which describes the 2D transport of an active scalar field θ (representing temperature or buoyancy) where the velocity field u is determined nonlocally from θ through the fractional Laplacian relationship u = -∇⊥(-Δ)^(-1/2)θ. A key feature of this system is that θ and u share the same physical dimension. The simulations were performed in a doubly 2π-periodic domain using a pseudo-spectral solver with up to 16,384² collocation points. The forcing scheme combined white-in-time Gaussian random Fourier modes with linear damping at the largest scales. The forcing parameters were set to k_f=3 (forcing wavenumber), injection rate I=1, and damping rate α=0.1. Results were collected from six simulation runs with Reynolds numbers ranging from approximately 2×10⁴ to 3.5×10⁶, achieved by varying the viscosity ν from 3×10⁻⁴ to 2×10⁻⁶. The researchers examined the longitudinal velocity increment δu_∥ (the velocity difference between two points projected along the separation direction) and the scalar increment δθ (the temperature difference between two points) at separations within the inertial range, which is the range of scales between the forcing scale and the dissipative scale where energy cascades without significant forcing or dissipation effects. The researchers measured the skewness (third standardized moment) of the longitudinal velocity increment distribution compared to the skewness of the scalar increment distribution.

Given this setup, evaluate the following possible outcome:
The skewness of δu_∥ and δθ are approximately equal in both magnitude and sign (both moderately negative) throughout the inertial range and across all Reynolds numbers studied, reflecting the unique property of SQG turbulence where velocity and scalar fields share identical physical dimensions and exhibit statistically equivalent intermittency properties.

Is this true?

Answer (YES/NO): NO